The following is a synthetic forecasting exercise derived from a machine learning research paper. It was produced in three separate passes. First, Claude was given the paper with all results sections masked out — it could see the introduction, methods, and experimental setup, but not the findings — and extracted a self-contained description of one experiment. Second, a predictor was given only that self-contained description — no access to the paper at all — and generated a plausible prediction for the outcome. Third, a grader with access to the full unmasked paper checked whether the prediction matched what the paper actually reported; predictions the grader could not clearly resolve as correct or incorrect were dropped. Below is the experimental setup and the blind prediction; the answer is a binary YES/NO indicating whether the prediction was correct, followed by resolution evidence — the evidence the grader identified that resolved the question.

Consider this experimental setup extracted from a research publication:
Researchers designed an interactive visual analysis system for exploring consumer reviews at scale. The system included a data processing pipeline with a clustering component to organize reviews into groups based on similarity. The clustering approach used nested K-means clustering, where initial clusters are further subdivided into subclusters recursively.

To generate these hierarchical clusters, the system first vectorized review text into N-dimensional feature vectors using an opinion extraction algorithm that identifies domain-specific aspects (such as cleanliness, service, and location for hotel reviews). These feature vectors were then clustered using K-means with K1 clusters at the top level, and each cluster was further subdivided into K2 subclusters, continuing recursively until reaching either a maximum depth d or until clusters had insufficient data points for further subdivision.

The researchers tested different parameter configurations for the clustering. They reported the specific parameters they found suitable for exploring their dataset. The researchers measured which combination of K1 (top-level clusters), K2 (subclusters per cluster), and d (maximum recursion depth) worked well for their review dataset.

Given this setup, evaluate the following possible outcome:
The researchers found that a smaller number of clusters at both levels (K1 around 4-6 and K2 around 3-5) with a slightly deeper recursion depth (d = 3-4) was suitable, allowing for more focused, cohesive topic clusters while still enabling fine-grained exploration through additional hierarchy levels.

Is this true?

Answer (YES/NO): NO